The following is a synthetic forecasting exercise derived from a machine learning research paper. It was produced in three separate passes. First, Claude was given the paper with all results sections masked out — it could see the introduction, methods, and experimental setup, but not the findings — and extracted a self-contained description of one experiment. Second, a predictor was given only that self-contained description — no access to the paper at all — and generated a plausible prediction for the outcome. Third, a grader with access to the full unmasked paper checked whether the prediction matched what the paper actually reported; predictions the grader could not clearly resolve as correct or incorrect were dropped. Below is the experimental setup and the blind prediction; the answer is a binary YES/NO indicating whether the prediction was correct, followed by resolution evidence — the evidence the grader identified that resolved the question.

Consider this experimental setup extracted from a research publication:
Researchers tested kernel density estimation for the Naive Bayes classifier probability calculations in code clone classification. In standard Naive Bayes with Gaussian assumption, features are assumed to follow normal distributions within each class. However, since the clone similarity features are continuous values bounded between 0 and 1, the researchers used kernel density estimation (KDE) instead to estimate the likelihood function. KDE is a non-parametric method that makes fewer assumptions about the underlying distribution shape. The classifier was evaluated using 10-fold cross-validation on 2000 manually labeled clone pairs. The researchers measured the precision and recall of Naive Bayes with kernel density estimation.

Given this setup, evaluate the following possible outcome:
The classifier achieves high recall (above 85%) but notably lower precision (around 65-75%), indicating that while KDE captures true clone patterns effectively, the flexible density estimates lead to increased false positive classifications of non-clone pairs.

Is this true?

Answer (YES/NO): NO